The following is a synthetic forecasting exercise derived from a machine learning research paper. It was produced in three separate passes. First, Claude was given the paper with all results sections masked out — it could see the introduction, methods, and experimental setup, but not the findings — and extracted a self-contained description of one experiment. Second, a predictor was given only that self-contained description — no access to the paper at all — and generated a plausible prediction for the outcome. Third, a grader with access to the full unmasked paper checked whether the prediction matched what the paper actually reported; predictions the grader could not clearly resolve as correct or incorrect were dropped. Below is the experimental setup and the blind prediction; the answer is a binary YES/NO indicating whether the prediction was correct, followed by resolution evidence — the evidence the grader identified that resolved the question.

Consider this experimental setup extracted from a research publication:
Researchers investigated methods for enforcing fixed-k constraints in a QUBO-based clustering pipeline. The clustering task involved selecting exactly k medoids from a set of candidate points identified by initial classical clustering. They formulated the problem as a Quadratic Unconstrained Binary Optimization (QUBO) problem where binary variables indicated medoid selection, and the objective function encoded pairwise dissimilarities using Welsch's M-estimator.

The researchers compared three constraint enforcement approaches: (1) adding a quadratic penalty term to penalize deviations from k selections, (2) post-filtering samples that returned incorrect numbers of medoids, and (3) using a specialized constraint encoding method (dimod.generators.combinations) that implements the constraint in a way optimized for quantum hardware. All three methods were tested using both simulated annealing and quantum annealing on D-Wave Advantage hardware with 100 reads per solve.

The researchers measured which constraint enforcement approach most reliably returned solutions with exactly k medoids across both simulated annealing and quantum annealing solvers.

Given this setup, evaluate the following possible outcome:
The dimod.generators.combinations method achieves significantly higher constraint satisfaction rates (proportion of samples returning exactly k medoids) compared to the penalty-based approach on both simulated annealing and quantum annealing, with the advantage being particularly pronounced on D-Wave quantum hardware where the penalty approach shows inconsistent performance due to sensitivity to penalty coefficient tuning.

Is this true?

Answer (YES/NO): NO